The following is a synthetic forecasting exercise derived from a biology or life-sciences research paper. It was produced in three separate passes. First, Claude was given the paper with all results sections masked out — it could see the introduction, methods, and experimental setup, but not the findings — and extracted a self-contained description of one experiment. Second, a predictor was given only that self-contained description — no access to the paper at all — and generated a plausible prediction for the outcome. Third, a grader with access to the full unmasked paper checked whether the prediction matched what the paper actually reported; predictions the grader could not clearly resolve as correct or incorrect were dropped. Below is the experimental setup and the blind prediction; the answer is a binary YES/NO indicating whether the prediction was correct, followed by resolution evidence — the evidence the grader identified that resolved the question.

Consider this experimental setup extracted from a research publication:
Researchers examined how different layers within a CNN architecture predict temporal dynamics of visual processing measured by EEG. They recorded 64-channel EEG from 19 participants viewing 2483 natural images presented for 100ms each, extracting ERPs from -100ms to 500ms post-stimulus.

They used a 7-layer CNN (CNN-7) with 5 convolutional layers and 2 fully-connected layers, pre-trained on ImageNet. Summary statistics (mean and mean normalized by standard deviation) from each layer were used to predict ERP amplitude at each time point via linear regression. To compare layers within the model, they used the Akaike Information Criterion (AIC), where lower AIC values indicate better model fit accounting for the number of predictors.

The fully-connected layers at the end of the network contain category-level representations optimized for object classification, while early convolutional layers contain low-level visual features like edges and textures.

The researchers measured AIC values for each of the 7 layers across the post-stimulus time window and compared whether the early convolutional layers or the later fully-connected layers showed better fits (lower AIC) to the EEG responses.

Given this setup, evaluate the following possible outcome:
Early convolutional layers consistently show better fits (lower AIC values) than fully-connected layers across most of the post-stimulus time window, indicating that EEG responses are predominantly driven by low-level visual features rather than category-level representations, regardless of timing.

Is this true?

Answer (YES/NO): NO